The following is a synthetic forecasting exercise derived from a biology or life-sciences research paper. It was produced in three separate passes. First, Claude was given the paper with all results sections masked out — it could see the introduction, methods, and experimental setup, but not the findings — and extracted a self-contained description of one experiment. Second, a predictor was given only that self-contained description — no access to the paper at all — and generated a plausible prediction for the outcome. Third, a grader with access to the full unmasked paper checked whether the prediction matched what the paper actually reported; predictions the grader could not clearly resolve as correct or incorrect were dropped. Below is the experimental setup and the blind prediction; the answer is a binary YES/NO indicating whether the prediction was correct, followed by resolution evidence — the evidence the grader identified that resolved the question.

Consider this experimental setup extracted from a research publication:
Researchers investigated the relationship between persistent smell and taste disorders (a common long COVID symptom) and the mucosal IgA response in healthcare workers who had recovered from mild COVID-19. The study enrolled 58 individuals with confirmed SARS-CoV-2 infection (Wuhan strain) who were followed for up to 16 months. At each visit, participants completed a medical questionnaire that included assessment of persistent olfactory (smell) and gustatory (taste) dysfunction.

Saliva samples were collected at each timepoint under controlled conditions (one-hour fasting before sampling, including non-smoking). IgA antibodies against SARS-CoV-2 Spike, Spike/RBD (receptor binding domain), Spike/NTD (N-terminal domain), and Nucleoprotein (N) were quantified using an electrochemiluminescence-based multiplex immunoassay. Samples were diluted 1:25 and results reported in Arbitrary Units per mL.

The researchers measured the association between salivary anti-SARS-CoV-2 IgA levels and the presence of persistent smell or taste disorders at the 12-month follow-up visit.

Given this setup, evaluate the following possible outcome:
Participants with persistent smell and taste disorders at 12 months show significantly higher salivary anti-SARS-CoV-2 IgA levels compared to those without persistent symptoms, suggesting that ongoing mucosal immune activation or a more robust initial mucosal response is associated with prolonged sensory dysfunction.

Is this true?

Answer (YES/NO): YES